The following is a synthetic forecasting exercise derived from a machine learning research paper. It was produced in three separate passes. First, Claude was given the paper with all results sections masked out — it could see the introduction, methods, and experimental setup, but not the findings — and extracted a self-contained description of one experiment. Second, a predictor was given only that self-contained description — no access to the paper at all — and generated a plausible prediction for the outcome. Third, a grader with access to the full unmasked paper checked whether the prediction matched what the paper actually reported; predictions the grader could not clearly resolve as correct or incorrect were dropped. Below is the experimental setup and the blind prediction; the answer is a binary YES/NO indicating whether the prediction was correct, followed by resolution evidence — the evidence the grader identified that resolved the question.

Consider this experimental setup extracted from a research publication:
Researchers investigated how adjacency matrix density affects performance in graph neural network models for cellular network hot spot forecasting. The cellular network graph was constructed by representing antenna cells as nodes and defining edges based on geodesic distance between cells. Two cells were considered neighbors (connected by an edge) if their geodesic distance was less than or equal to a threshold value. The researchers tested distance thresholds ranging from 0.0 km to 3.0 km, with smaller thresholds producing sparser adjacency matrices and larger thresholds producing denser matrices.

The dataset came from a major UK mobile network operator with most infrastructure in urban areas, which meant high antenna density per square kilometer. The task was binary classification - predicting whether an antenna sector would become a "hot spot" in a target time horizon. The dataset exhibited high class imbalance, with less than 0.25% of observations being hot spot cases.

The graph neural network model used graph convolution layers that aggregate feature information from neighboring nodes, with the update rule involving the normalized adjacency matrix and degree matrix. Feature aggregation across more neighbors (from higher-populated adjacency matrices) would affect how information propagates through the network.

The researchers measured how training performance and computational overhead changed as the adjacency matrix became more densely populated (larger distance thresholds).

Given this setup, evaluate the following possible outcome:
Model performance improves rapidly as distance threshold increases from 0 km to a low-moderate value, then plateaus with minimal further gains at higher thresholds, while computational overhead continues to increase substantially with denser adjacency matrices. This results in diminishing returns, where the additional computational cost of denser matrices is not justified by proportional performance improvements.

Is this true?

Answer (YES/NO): NO